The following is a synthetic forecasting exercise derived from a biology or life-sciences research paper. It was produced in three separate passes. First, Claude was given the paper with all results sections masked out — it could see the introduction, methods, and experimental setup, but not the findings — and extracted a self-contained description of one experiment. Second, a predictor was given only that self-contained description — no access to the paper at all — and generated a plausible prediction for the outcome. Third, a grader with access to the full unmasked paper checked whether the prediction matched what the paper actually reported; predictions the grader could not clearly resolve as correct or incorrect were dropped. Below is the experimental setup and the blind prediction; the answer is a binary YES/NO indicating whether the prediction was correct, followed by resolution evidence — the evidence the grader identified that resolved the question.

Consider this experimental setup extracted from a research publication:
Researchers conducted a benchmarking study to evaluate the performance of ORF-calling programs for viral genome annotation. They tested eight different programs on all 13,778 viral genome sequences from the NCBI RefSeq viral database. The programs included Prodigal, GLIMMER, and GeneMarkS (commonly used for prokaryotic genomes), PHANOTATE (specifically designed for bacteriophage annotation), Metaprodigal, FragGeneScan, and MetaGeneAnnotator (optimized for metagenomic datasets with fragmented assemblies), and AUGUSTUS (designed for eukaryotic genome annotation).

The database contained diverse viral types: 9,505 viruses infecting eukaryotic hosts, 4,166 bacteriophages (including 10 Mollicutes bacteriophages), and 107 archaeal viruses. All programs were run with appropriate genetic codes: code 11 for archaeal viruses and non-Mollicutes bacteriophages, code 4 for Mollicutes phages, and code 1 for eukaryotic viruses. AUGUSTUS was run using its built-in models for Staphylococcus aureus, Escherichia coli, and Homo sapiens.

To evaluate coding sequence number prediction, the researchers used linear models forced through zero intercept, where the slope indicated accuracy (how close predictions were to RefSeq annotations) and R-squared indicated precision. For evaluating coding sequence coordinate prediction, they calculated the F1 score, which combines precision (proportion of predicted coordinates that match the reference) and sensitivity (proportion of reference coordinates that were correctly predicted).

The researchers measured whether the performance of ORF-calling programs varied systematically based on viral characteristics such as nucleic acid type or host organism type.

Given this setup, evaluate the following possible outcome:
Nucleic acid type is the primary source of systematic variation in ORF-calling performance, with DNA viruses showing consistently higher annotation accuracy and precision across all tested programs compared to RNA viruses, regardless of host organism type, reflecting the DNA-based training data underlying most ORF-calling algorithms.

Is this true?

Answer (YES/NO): YES